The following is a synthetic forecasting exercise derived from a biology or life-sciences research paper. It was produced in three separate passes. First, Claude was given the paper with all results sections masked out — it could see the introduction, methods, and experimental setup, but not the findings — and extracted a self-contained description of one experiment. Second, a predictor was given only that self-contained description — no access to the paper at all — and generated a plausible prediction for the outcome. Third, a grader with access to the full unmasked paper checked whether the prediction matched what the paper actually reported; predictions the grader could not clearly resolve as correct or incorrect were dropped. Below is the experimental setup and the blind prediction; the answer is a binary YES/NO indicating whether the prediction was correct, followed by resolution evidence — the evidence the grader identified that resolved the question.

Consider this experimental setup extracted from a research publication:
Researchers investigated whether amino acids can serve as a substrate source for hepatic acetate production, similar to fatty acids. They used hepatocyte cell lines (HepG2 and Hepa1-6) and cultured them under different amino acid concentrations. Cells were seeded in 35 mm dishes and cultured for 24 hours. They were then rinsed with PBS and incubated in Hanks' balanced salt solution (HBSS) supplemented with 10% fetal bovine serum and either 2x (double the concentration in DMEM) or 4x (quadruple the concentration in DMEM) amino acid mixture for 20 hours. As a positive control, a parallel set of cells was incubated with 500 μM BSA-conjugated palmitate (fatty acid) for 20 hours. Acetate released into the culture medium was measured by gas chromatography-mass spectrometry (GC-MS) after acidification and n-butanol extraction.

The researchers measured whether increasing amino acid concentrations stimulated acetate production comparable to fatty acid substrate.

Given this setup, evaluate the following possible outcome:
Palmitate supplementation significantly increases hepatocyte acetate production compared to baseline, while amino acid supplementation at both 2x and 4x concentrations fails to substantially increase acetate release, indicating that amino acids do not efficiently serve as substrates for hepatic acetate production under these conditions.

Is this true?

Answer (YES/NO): YES